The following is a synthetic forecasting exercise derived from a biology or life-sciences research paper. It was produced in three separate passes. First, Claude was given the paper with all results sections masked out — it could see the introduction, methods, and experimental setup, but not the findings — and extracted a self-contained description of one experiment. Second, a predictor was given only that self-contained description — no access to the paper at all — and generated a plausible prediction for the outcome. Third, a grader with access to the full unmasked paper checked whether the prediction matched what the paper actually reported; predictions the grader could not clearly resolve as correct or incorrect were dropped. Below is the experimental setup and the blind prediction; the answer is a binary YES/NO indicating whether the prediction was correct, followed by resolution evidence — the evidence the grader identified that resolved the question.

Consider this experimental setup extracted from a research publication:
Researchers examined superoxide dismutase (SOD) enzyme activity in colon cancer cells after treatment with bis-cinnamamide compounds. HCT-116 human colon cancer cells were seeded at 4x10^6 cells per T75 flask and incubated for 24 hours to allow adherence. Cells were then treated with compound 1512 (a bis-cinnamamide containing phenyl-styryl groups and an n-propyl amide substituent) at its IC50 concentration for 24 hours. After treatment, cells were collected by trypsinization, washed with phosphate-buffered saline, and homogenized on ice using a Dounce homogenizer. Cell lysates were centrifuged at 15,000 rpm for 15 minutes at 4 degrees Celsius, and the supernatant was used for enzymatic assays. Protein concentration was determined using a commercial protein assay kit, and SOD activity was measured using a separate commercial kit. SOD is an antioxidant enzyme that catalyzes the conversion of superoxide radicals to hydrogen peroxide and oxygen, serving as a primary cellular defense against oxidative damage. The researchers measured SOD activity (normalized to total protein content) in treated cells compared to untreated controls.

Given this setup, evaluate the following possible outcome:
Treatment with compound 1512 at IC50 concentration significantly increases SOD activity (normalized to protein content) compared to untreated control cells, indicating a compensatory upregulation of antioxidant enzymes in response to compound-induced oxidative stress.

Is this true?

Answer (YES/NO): NO